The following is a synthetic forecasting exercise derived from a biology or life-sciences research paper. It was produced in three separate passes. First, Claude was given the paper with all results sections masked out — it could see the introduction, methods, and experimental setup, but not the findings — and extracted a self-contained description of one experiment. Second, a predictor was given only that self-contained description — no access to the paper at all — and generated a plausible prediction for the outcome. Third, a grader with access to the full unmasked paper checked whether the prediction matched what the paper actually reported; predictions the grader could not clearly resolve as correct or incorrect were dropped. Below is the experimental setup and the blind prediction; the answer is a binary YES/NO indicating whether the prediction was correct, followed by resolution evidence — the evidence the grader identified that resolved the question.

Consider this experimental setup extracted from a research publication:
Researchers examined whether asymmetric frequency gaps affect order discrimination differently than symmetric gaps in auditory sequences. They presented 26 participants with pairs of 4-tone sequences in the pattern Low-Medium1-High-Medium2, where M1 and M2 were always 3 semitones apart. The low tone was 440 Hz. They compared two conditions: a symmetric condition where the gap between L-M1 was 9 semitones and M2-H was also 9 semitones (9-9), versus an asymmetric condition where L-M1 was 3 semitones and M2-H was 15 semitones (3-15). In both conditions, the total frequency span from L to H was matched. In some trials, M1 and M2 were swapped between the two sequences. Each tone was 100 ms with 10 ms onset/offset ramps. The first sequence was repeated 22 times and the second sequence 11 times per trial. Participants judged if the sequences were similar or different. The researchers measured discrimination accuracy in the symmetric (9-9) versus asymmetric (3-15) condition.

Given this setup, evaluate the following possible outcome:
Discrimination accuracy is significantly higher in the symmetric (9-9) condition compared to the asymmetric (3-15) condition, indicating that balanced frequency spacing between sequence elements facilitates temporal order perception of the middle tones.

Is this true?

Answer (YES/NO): NO